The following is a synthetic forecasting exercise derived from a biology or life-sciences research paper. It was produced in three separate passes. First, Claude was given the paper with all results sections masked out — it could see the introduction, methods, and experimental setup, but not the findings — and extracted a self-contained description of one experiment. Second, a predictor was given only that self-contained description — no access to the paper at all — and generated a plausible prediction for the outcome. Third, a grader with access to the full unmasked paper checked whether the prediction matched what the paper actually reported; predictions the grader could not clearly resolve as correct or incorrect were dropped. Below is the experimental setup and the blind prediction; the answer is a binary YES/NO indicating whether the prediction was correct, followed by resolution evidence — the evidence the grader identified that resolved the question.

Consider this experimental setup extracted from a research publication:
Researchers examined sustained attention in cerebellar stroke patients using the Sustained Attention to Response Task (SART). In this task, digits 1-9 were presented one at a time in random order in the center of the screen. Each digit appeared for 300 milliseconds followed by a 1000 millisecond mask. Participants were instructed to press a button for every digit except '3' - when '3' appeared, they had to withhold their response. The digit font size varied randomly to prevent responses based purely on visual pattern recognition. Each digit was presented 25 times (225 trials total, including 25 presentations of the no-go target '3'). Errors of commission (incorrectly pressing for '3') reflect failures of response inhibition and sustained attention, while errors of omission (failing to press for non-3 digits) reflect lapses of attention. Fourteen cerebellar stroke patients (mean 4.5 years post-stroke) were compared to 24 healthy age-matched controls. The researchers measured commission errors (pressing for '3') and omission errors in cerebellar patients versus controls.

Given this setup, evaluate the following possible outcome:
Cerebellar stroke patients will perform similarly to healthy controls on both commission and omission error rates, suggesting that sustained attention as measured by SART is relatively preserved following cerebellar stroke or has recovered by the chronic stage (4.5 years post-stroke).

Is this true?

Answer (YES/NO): YES